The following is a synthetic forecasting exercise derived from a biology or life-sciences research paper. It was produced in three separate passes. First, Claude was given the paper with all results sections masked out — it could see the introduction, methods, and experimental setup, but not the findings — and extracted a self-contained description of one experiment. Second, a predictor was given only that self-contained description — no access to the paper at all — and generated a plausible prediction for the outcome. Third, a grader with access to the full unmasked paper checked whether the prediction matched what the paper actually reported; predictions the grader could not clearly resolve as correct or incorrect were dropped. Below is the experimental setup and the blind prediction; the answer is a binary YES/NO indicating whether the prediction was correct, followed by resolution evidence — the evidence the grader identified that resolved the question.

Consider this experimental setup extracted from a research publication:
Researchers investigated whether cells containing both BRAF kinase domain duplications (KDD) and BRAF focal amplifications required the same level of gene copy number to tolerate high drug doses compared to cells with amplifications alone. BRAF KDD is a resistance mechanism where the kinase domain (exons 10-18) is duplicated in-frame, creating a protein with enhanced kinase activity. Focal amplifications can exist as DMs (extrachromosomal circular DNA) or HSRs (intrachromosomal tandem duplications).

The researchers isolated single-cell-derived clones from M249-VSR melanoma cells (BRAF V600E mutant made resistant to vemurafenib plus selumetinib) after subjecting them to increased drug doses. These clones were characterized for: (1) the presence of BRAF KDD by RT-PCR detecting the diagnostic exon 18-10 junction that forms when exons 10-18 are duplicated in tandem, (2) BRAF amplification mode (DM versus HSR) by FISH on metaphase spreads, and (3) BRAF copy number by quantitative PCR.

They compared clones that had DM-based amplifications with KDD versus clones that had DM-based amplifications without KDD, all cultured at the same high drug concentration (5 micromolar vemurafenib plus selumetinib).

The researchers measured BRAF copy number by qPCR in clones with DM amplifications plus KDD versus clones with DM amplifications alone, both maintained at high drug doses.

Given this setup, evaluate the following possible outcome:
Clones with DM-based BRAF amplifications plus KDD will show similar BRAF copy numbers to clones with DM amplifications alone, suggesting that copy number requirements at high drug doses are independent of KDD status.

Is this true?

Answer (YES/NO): NO